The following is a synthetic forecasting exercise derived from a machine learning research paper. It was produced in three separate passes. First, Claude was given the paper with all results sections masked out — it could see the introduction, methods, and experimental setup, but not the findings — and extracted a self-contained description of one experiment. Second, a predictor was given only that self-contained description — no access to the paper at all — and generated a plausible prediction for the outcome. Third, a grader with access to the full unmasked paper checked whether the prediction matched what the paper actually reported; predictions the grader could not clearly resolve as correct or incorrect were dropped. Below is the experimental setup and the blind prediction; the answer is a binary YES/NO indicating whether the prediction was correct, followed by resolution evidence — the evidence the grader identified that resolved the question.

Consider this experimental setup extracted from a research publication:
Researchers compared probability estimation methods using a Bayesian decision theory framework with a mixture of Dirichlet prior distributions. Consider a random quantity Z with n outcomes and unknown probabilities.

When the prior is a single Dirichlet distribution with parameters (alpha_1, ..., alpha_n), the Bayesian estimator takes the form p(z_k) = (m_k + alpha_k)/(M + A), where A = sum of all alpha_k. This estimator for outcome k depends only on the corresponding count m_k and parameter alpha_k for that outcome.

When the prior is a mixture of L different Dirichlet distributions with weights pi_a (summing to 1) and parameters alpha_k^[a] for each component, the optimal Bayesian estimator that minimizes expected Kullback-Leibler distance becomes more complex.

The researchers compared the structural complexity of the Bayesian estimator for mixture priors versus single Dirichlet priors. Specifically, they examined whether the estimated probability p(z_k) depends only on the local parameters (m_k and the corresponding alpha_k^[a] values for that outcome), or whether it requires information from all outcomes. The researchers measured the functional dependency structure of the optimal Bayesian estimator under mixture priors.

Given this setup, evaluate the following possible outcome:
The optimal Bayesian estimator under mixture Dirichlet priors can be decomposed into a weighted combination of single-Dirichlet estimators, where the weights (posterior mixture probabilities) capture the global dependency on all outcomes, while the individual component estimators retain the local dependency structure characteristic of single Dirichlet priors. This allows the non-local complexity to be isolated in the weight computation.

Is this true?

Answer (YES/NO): YES